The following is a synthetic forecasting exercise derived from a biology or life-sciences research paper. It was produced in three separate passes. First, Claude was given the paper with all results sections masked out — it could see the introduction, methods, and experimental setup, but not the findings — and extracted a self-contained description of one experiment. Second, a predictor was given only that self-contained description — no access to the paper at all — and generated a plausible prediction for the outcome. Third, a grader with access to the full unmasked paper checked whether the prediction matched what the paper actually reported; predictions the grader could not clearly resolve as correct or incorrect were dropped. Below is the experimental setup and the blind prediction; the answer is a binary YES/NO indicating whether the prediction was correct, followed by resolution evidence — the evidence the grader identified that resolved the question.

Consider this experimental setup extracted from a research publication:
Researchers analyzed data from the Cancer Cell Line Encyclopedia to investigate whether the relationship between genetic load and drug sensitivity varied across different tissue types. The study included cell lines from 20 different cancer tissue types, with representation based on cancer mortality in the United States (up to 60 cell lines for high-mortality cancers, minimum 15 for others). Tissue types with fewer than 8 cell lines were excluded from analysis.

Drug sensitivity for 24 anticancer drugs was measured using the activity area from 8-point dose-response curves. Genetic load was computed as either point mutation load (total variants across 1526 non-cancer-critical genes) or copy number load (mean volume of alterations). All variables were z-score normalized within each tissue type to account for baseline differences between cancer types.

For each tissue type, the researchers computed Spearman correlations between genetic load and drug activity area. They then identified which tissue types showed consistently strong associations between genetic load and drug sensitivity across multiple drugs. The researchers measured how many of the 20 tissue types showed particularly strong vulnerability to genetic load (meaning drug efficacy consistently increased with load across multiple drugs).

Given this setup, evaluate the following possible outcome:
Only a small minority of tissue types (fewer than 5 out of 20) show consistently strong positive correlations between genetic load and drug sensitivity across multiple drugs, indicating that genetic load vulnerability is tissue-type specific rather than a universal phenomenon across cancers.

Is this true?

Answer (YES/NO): NO